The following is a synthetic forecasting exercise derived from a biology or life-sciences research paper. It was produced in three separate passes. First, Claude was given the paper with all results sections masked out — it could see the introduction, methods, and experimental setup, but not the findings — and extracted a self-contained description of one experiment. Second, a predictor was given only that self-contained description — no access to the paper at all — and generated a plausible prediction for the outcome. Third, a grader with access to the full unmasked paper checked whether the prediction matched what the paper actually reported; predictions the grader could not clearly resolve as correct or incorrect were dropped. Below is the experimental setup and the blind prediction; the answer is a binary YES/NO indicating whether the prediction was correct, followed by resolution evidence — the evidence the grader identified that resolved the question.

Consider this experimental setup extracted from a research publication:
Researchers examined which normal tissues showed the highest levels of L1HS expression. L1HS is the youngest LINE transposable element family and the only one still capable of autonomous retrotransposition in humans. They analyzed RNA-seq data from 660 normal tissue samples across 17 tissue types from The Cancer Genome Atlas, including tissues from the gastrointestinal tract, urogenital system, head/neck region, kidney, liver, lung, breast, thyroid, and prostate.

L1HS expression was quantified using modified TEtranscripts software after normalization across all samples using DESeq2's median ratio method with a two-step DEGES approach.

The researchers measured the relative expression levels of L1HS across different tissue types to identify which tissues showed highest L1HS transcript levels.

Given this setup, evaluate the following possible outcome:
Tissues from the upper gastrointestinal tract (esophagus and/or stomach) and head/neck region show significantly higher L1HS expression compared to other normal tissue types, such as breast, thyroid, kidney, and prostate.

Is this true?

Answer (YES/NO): YES